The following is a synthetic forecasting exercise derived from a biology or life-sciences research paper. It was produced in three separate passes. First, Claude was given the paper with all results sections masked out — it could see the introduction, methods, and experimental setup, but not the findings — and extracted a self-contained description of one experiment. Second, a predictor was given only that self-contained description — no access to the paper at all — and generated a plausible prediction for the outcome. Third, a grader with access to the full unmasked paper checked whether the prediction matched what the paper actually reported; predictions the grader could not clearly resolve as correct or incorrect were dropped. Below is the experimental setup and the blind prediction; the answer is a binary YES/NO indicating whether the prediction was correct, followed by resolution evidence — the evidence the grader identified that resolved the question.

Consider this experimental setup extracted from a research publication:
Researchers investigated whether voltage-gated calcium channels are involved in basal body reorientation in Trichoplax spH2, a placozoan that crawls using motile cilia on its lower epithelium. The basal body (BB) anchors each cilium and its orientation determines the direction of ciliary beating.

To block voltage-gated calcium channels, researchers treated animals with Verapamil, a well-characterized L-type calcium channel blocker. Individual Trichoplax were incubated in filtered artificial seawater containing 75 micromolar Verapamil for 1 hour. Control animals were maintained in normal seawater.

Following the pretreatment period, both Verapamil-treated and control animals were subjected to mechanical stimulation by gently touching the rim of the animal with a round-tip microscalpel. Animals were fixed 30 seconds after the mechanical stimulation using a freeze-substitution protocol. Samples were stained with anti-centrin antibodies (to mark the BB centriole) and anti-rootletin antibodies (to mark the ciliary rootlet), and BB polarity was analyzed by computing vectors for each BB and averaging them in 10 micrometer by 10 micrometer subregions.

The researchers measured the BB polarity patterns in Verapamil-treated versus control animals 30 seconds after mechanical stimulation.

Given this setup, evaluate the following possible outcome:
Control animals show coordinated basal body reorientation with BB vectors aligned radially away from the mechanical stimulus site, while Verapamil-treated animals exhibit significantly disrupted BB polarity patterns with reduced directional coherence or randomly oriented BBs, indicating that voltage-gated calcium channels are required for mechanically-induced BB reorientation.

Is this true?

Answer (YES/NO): YES